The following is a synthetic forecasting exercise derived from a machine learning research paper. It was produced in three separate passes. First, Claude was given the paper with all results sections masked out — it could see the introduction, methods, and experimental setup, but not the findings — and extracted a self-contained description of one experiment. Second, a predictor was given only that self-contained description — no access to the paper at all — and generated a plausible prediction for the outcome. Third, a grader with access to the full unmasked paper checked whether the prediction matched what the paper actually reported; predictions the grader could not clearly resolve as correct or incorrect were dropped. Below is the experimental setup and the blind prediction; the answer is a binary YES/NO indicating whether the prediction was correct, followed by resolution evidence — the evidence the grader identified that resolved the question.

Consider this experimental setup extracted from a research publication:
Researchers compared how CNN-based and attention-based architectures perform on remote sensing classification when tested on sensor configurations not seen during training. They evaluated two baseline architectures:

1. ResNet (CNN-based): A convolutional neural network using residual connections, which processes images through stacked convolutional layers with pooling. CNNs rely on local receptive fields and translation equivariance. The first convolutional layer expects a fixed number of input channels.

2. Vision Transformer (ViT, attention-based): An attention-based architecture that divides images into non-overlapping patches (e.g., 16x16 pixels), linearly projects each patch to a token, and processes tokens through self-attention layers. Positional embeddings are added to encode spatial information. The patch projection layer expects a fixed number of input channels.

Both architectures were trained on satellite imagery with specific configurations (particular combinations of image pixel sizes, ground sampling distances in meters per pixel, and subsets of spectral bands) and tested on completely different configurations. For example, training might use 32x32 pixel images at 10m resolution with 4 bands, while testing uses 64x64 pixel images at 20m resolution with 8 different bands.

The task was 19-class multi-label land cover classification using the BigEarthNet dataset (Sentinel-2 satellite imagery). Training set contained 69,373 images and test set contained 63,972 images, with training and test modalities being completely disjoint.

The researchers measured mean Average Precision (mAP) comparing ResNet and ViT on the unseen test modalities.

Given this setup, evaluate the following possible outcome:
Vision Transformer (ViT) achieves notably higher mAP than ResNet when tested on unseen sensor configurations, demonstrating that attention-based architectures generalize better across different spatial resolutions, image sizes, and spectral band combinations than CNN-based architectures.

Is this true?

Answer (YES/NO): NO